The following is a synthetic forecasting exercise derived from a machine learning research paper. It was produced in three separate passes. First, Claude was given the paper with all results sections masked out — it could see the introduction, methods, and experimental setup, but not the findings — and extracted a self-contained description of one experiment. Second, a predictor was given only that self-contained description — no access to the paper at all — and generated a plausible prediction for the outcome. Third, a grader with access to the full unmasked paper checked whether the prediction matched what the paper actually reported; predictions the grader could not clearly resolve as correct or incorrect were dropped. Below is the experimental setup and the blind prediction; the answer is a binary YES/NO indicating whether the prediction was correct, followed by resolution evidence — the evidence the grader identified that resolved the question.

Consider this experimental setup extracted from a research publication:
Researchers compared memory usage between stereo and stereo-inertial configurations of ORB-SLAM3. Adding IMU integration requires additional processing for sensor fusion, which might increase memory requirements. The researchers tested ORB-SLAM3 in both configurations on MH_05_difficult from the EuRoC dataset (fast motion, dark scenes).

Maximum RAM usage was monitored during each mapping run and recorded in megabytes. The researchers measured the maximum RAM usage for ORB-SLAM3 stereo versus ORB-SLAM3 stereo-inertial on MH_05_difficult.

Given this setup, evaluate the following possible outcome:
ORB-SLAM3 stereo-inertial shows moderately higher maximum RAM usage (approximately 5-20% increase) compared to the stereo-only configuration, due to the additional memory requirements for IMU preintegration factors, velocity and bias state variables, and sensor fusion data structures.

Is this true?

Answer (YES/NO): NO